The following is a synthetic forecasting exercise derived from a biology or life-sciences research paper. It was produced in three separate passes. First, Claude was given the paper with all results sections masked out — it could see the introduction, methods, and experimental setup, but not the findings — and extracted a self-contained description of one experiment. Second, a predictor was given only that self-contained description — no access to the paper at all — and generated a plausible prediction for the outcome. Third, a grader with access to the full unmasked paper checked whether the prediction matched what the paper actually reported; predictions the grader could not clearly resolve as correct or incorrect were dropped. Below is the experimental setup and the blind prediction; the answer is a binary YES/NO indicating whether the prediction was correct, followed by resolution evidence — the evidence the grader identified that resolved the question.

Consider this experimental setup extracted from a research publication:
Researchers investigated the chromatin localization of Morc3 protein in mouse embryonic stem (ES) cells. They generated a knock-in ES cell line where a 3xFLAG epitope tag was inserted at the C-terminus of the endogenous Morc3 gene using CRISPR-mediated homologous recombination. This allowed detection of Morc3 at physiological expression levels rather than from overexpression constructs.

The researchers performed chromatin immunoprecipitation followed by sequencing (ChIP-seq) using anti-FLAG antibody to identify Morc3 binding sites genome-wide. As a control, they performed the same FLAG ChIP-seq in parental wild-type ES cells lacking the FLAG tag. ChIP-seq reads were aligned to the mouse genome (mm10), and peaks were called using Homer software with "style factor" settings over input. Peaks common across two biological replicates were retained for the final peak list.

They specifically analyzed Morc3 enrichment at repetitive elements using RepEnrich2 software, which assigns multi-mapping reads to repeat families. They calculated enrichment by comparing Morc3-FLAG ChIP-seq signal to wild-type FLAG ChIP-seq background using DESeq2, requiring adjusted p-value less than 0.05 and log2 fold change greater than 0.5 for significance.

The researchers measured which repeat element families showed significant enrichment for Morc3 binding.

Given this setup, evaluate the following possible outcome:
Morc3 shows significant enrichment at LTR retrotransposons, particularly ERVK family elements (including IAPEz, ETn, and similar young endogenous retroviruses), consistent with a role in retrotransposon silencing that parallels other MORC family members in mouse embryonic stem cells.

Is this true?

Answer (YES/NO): YES